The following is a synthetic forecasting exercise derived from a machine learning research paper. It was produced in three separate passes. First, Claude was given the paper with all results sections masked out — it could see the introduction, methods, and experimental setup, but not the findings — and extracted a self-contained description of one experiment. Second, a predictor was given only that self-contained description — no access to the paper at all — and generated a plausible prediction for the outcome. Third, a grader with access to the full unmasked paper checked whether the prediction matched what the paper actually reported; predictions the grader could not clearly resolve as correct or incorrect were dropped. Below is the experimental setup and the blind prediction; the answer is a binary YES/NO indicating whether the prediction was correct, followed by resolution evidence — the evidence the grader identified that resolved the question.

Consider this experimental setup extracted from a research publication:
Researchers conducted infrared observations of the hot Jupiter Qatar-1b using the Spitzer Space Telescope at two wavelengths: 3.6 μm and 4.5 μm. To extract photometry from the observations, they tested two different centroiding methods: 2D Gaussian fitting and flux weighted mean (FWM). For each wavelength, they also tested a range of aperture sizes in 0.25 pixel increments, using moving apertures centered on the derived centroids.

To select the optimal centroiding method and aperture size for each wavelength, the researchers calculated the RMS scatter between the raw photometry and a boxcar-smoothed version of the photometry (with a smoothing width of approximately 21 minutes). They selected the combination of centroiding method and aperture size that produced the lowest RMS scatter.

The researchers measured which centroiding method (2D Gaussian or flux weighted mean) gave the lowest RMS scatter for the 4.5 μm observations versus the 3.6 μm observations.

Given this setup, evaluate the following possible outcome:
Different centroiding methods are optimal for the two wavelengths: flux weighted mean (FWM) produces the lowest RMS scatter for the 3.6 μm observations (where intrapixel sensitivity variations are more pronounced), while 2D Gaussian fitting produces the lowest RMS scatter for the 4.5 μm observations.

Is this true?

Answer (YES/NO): NO